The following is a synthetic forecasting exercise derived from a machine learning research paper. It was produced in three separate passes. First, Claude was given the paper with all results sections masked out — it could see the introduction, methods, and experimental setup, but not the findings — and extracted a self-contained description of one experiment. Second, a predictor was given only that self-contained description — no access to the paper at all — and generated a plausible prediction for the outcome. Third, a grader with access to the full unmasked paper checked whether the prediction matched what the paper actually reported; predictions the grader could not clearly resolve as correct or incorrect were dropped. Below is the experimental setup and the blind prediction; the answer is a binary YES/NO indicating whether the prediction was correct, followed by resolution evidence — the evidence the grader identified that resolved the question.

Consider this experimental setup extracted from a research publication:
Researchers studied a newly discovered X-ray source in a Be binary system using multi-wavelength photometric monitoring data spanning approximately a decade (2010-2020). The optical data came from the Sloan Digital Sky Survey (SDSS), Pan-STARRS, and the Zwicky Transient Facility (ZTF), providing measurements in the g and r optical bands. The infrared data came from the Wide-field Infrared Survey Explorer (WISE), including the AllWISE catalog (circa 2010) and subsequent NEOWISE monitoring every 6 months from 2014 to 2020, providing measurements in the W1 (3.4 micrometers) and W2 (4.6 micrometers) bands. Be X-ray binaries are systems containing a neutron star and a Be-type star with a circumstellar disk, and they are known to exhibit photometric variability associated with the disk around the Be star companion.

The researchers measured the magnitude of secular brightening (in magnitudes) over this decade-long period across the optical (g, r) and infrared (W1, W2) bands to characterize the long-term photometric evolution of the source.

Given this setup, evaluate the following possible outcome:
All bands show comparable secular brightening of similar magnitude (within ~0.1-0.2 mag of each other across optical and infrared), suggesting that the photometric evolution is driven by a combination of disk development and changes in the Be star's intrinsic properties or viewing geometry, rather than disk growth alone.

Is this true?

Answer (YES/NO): NO